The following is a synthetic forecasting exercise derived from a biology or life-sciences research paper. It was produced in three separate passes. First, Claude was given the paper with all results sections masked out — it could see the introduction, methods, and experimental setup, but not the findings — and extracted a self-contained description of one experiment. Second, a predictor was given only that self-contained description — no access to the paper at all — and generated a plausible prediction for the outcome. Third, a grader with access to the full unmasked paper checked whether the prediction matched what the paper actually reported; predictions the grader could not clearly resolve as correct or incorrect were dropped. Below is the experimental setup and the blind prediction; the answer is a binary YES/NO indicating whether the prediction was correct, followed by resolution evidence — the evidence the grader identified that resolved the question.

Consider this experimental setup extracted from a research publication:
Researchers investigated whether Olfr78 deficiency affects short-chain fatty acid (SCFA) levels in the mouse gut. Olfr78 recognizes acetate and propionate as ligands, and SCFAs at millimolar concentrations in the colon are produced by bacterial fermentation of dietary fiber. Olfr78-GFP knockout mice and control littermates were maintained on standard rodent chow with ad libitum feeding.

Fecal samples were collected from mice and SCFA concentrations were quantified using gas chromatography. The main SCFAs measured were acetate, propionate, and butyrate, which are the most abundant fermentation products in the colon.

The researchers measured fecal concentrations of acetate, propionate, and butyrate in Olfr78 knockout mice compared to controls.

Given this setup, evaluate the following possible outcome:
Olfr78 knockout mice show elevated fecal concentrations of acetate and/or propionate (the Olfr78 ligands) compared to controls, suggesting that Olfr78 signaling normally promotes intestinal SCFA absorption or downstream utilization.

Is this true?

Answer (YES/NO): NO